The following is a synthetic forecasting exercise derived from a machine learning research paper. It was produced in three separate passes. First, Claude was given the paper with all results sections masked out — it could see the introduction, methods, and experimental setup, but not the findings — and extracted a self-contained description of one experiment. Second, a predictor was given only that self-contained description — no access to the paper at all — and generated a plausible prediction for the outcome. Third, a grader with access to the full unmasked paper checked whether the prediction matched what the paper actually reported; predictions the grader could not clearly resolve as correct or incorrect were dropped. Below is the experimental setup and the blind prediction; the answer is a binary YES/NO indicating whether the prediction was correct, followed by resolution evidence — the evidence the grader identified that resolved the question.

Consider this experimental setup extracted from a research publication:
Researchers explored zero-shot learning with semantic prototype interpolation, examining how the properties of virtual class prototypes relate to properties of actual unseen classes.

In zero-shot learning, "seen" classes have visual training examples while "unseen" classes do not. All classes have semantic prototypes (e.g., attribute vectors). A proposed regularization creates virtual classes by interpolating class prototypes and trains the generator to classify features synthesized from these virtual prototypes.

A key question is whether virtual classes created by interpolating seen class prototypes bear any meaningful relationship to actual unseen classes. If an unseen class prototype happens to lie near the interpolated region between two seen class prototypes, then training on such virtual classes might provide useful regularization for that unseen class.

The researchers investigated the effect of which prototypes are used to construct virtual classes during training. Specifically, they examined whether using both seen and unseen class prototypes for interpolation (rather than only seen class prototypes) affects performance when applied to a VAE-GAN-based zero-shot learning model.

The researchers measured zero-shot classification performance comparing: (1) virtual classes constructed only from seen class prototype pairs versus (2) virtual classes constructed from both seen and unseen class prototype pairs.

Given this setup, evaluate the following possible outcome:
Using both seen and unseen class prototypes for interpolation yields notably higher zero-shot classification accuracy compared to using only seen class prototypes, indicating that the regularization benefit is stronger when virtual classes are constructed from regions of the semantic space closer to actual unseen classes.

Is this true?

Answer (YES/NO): NO